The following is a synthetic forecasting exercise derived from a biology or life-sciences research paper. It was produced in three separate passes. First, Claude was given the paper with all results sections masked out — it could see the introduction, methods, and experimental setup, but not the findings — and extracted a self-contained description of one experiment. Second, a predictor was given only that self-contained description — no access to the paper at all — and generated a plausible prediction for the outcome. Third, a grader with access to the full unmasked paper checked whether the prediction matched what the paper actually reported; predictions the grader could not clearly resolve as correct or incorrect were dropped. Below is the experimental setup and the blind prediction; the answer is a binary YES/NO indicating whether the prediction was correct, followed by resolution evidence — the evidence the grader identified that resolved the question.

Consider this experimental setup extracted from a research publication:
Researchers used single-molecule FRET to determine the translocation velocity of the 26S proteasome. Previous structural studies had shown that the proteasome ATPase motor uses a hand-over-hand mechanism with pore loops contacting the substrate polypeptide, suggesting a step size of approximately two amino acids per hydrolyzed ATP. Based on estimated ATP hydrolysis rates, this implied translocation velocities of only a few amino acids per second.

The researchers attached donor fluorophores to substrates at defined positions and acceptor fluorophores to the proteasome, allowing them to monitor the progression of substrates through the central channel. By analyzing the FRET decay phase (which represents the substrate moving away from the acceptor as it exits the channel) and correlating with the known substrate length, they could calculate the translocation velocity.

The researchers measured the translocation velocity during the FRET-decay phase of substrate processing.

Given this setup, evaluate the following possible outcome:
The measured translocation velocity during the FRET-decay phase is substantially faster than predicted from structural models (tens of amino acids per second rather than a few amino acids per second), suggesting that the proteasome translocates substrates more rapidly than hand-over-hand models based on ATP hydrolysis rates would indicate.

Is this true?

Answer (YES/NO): YES